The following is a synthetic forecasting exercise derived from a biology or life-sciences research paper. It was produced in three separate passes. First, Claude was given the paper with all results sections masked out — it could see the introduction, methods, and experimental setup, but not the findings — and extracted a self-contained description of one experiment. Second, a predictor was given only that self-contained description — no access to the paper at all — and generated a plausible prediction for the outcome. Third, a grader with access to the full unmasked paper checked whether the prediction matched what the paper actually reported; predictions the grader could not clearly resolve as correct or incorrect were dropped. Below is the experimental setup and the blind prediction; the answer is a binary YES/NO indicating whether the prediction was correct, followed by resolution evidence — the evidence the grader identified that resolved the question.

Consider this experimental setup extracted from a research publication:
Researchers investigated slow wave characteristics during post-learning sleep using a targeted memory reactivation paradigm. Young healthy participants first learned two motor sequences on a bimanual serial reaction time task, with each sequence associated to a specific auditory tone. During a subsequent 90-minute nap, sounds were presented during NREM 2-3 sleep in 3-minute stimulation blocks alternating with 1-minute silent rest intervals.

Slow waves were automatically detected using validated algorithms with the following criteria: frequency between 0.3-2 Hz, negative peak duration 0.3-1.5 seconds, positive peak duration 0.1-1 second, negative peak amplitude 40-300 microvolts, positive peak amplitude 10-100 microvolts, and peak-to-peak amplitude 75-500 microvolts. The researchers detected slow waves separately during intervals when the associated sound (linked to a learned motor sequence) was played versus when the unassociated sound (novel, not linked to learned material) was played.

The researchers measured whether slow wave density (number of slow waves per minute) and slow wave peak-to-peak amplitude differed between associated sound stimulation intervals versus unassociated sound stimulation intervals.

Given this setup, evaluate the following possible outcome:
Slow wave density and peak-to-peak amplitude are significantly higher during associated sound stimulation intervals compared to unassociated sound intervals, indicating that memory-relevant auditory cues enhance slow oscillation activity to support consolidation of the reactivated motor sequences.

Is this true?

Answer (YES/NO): YES